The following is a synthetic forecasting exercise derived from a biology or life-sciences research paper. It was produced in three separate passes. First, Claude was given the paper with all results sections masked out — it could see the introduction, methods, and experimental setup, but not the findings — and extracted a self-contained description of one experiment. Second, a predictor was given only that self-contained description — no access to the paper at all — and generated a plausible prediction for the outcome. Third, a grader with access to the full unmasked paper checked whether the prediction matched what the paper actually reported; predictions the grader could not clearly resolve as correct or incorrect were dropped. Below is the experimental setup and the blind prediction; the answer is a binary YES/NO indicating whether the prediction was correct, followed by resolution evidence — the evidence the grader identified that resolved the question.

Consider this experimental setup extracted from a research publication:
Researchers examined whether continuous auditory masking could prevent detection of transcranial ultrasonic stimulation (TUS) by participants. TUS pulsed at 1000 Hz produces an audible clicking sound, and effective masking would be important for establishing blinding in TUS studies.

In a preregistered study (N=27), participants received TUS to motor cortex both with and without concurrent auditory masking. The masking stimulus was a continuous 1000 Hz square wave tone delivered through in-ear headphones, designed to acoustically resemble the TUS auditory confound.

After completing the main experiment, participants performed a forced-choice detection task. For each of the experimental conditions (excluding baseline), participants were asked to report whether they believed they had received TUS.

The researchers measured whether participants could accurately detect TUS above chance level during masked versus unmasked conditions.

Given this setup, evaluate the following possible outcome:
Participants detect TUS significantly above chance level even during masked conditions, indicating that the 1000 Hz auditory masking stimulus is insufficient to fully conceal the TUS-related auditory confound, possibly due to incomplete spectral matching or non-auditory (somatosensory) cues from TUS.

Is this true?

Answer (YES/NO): NO